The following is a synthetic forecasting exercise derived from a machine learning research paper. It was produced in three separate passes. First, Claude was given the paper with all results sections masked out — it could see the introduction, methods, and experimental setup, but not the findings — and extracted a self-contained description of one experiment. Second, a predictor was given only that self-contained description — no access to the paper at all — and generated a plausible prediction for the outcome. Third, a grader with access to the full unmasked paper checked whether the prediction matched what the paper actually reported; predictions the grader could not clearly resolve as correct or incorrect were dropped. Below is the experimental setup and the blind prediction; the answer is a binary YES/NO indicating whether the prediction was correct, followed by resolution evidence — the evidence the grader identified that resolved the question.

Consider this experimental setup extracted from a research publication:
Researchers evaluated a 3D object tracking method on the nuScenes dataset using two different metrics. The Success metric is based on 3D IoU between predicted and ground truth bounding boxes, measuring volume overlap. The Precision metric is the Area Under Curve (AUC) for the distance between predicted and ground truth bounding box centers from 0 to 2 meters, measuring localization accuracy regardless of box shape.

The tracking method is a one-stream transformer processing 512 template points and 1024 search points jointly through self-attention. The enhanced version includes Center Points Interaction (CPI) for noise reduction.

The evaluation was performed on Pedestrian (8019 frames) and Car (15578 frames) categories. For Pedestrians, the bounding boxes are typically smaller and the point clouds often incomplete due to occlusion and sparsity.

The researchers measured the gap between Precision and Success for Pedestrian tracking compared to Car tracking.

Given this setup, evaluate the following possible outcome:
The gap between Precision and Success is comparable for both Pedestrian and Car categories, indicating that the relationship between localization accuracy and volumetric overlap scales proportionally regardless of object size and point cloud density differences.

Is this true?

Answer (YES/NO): NO